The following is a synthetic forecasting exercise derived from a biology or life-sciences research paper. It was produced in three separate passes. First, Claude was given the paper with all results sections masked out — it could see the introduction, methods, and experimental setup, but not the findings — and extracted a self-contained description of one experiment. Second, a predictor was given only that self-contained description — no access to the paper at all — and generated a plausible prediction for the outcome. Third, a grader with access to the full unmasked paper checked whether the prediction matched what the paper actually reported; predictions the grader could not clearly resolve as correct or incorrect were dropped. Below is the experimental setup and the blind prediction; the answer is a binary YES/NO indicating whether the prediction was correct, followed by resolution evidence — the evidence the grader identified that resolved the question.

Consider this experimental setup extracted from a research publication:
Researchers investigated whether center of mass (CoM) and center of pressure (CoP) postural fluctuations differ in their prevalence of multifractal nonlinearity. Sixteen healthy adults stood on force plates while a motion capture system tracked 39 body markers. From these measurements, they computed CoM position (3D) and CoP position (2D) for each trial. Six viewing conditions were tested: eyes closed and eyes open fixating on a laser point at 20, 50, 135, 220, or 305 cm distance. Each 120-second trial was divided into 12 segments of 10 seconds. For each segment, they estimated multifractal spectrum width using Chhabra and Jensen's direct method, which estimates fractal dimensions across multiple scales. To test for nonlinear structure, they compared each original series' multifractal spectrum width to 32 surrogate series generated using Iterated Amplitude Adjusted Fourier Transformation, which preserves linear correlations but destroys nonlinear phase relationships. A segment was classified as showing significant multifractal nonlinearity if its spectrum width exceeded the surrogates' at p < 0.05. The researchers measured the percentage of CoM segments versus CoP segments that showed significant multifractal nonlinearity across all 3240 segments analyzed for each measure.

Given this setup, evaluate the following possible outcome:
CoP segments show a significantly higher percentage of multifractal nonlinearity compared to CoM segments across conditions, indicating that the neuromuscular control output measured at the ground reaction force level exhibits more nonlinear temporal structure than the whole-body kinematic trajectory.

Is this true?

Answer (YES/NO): NO